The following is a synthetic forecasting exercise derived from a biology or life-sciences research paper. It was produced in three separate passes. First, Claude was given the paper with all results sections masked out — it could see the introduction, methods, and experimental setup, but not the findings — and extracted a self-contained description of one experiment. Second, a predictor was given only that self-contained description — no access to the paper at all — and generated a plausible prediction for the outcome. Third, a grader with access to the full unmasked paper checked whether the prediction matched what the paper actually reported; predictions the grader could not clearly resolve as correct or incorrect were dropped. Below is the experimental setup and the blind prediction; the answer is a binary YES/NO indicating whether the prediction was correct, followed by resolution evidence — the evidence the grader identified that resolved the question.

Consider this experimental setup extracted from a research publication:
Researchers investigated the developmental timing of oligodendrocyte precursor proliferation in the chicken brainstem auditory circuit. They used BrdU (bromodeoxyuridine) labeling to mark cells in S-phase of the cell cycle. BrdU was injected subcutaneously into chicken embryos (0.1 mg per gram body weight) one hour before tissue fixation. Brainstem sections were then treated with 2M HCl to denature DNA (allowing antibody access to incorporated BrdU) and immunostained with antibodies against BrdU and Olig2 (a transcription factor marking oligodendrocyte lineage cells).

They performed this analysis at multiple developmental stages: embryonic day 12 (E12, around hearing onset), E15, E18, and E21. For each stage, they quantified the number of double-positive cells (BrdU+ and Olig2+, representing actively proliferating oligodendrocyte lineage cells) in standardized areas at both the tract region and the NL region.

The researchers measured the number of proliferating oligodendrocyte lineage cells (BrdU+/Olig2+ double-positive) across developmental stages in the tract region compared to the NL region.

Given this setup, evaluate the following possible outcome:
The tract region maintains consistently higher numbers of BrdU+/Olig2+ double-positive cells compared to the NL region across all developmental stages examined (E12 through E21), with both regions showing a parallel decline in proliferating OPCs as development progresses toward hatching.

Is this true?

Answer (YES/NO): NO